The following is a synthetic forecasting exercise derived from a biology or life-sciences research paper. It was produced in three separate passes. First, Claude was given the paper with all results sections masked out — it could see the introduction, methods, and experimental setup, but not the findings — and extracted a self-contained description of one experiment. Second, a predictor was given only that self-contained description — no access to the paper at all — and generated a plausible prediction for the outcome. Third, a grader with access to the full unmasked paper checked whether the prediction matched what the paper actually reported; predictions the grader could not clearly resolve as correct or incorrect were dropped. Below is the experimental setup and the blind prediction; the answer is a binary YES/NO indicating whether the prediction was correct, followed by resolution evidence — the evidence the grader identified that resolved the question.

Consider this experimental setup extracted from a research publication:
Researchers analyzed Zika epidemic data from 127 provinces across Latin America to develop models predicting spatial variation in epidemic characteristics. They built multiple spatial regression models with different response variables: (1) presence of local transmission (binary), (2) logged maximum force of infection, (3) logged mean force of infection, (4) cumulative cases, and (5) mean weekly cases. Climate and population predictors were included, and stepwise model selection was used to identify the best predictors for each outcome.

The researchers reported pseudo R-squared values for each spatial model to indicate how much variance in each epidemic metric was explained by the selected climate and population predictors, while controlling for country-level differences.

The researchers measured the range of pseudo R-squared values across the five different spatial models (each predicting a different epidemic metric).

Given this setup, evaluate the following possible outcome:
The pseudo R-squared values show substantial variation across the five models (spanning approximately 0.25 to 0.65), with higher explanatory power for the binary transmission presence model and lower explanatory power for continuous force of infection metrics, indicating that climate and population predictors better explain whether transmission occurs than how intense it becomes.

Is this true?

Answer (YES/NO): NO